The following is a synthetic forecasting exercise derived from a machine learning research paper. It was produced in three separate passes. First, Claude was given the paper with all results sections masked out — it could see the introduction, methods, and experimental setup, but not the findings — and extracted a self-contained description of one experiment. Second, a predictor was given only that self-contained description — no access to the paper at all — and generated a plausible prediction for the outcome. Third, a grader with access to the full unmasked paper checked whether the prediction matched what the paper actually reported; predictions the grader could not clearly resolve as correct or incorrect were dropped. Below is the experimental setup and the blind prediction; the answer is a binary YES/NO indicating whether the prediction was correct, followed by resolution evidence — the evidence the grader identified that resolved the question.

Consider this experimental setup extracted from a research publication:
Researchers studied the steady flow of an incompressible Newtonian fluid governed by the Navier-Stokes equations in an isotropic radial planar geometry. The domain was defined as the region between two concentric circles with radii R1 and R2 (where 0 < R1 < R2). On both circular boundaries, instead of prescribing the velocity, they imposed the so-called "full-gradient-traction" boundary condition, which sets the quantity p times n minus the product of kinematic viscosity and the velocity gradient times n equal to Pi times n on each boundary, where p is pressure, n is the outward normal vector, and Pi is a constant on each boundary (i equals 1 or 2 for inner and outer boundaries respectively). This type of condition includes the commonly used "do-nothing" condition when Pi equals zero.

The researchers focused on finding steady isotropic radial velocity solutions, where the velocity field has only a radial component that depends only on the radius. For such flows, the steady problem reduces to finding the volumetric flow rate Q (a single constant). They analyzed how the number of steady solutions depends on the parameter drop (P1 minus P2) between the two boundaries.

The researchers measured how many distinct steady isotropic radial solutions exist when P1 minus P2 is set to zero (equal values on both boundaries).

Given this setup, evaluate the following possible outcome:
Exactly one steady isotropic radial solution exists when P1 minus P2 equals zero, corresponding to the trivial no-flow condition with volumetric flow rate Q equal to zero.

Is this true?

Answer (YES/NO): NO